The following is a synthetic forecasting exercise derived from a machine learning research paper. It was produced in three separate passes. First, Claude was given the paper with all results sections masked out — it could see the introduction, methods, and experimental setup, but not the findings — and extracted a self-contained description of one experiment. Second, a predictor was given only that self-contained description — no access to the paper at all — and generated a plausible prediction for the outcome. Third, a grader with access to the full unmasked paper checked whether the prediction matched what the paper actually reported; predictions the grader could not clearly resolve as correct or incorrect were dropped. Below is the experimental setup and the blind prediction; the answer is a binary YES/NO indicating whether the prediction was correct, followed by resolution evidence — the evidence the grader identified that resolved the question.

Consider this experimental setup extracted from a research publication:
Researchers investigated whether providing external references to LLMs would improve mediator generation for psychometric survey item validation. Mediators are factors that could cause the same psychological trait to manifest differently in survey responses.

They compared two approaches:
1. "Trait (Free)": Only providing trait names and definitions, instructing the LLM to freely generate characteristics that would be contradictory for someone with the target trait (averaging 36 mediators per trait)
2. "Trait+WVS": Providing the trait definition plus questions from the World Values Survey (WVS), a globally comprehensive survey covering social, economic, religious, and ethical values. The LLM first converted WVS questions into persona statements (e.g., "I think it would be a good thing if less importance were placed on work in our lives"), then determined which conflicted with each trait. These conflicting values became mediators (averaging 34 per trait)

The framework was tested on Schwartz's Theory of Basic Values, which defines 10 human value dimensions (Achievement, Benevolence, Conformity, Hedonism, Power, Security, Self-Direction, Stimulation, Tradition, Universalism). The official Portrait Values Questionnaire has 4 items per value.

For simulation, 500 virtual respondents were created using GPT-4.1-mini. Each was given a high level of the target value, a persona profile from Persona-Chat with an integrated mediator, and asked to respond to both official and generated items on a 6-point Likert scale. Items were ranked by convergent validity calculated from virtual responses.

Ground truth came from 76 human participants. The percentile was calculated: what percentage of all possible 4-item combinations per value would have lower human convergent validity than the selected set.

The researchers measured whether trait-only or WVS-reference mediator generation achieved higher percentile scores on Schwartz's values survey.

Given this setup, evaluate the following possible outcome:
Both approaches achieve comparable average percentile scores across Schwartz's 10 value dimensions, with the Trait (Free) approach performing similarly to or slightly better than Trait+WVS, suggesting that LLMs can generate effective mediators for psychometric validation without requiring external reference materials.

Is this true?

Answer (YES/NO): NO